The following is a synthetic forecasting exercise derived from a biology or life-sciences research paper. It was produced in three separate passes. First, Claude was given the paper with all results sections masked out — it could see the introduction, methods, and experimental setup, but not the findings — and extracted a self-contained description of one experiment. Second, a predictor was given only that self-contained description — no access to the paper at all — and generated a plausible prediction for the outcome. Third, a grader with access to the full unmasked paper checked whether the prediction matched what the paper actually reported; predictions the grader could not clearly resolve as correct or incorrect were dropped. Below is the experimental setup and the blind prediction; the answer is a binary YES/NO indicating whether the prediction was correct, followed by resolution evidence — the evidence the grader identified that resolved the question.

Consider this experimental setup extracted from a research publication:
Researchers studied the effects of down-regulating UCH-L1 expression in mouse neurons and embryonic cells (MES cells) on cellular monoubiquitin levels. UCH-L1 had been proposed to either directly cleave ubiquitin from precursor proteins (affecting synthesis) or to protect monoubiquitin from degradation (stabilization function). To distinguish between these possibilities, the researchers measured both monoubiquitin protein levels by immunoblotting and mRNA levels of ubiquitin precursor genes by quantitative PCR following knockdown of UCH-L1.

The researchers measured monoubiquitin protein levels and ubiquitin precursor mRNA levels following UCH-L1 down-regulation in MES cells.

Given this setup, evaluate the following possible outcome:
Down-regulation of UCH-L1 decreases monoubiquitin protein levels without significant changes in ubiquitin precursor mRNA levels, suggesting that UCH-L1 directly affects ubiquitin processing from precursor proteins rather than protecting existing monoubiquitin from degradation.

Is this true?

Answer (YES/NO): NO